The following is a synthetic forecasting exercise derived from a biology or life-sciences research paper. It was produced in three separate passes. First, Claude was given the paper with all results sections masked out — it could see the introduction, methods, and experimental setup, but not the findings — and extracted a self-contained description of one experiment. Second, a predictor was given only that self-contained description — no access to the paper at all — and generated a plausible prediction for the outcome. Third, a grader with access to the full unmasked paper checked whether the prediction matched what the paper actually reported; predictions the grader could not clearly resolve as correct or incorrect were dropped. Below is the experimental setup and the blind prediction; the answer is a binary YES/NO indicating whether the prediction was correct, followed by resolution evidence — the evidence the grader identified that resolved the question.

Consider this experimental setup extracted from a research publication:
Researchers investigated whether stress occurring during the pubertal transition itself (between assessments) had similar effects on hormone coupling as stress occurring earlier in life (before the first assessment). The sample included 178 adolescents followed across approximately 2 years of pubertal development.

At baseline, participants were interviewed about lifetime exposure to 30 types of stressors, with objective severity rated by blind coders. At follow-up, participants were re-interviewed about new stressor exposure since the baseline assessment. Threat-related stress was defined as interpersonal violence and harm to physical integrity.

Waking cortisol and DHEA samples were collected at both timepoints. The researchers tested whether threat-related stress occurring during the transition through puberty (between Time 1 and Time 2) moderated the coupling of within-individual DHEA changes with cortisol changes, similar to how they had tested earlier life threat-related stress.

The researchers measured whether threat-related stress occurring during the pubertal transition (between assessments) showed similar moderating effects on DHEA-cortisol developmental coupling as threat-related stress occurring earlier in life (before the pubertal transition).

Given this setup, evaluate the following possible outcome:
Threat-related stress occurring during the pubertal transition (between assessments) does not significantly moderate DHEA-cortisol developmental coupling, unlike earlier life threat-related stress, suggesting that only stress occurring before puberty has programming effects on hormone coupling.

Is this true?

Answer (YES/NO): YES